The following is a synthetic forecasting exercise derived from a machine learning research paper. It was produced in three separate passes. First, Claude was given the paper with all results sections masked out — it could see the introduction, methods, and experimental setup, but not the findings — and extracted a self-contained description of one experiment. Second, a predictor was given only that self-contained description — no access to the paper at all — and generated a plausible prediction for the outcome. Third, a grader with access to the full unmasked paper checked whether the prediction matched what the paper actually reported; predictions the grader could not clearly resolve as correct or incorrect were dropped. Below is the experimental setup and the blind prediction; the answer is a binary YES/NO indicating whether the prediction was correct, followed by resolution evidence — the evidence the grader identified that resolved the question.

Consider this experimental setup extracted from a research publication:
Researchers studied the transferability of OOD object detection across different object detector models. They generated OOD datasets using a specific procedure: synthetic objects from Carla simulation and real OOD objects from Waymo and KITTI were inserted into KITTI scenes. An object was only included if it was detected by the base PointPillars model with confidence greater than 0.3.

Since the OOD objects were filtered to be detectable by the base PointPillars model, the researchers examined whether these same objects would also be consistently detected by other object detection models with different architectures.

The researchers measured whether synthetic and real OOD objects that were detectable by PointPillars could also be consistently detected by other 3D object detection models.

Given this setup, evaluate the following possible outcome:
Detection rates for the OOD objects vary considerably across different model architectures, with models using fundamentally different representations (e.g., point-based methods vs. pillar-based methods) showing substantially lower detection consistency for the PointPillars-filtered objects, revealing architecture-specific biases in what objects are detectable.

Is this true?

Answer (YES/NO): NO